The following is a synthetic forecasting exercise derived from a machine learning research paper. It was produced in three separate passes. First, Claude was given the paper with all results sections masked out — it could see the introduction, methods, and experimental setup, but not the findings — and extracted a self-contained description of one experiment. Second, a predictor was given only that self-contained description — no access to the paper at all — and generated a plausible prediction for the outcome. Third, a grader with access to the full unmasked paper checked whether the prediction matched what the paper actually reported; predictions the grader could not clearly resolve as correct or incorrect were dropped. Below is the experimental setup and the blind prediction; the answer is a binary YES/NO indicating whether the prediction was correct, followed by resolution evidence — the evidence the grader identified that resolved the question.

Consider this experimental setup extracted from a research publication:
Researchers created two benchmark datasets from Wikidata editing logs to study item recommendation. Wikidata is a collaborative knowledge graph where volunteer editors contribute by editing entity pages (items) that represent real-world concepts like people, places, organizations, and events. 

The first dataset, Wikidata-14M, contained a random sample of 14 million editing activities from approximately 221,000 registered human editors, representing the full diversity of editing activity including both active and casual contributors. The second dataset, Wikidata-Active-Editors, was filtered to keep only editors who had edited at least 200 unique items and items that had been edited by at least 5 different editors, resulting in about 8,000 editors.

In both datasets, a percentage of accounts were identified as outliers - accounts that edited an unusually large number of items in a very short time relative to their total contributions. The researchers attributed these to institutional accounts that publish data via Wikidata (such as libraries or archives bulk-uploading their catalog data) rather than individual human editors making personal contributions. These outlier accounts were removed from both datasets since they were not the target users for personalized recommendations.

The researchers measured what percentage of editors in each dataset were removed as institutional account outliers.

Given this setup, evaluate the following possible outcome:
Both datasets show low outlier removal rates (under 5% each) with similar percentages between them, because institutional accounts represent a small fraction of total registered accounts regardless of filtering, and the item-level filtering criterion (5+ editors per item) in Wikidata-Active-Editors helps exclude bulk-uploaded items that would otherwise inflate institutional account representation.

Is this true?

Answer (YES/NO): NO